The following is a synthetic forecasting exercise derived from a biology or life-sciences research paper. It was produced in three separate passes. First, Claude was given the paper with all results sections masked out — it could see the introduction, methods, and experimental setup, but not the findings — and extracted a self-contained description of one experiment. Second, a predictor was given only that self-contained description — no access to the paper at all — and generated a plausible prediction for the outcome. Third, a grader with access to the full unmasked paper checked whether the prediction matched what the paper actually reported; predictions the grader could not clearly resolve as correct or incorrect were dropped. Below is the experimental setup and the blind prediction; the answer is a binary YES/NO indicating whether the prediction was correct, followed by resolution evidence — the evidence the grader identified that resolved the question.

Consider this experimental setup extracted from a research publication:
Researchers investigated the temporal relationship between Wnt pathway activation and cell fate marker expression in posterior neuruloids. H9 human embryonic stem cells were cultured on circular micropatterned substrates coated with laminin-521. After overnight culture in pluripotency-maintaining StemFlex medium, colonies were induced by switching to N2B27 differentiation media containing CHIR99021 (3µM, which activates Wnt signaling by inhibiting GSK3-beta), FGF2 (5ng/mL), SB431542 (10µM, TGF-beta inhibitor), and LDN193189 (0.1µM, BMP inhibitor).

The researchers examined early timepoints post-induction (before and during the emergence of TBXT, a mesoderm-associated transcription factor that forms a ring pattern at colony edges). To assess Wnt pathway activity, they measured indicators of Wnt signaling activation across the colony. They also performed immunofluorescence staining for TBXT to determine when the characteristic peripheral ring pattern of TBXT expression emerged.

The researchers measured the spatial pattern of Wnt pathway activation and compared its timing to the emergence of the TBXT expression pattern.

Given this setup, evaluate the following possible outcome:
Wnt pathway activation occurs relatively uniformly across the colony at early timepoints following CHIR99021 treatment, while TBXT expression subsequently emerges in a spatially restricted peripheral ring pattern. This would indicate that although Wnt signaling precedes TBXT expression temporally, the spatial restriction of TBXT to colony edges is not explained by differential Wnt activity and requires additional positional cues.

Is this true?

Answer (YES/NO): NO